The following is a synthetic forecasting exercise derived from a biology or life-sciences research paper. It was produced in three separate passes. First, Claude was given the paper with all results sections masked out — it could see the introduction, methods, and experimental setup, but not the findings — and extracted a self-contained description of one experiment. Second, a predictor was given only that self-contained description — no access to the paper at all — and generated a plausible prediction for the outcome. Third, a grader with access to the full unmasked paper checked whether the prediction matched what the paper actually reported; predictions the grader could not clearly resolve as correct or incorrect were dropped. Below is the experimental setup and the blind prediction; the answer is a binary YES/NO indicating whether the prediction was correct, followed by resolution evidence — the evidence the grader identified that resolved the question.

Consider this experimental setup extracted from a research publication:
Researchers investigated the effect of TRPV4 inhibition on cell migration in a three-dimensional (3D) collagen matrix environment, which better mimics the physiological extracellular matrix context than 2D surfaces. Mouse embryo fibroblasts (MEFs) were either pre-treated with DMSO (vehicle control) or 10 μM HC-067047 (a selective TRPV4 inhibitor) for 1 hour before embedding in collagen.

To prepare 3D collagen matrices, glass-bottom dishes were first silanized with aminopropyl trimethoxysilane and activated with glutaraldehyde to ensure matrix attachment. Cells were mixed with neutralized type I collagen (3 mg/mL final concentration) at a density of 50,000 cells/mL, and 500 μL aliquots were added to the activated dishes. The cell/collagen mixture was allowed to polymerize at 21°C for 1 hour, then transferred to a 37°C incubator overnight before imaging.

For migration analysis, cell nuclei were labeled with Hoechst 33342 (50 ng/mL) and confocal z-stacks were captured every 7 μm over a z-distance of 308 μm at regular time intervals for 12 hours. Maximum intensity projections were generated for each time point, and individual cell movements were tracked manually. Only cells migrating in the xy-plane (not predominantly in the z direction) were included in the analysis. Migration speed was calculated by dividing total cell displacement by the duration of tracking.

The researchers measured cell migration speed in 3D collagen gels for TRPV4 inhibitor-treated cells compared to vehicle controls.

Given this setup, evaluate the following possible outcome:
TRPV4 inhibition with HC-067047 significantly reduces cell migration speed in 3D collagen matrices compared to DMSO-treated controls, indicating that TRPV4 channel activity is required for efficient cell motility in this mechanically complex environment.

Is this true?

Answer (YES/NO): YES